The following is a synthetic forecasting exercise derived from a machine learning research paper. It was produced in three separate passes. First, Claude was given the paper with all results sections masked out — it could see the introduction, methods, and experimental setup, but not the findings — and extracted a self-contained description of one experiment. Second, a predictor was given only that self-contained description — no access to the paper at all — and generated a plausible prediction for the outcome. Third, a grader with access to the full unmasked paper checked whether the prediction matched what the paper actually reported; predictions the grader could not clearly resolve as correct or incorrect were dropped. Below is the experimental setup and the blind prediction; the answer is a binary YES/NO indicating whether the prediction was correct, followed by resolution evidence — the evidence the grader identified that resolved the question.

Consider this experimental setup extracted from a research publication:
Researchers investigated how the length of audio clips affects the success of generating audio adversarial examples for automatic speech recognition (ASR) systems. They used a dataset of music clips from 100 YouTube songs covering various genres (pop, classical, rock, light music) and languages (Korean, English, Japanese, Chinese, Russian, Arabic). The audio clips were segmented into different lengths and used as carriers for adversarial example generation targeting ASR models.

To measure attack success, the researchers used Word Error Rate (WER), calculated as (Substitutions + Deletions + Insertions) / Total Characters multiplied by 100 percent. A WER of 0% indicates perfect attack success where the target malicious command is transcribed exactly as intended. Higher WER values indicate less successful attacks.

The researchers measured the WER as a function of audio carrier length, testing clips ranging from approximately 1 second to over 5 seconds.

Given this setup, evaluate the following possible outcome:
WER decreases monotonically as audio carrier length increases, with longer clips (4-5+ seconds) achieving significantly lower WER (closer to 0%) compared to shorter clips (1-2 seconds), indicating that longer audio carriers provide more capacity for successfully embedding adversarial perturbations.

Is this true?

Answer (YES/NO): YES